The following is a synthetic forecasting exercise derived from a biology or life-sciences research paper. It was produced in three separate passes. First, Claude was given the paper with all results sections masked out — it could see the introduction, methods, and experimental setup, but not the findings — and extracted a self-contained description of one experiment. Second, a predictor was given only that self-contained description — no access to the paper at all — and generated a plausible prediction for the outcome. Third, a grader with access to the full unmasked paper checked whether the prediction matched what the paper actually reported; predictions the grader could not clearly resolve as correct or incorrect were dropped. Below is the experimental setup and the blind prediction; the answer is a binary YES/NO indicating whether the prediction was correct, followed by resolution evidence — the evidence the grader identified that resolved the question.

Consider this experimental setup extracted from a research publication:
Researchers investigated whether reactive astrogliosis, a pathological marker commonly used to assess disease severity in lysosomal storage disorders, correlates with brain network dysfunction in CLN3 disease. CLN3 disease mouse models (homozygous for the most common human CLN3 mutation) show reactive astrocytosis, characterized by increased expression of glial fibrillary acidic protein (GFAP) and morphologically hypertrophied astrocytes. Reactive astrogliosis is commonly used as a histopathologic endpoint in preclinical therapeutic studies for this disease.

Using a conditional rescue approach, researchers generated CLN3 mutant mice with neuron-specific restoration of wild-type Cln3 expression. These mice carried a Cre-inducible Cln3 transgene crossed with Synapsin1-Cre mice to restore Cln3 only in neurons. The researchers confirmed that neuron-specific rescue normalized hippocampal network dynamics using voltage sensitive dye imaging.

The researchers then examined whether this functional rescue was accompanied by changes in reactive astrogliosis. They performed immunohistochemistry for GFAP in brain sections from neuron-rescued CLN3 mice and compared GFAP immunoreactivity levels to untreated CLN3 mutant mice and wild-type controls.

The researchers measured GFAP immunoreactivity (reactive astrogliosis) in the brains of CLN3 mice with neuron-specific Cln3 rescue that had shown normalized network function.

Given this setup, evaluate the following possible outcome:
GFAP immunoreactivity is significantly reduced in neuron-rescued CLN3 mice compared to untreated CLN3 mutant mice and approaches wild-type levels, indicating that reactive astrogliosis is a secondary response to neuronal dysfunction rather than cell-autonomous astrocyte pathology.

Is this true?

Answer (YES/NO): NO